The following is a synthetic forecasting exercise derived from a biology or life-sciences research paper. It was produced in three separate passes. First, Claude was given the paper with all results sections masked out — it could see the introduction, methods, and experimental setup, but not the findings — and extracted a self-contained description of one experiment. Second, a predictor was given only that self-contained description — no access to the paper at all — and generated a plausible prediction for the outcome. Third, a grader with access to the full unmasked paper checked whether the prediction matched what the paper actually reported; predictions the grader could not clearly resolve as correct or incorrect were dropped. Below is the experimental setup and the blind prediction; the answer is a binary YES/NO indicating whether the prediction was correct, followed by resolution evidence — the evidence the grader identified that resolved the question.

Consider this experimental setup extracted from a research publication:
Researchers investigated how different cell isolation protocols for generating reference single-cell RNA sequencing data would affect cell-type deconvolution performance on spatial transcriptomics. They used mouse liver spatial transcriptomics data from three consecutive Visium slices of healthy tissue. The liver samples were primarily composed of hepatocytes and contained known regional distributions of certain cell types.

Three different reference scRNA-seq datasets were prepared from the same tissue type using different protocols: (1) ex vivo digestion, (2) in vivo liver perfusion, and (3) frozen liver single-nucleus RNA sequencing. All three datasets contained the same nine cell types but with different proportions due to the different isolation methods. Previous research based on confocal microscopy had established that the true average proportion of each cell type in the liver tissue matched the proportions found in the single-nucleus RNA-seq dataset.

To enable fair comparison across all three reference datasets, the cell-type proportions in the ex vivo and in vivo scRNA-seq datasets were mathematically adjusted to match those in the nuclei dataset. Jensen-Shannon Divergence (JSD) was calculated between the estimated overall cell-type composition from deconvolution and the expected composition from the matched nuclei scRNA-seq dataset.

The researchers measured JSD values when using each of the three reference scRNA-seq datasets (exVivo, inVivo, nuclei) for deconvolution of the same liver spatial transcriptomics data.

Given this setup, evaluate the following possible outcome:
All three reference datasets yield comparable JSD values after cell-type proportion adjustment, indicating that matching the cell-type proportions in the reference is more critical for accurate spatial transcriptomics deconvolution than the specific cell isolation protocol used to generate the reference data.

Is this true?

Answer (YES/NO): NO